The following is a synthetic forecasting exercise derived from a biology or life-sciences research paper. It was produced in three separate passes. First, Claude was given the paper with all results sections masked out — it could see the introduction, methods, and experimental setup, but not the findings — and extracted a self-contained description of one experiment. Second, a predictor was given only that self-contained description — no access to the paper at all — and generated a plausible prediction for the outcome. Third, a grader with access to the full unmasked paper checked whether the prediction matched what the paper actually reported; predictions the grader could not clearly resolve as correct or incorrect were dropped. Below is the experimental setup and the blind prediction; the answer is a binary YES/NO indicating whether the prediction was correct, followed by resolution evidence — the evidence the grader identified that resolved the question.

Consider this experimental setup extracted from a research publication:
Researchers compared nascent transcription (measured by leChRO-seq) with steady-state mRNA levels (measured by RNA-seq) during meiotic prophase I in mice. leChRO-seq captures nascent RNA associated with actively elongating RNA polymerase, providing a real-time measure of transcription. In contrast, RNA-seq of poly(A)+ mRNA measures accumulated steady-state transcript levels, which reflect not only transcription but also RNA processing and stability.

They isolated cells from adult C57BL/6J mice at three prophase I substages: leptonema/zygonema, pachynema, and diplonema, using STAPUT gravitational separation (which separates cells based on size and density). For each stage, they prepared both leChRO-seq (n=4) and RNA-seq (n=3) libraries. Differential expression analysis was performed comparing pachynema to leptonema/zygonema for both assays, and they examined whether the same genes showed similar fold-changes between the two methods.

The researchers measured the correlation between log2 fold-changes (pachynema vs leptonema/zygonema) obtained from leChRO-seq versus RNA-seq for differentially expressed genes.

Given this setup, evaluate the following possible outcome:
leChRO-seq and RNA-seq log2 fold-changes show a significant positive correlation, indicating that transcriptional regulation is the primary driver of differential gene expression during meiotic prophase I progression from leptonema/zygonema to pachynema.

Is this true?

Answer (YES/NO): YES